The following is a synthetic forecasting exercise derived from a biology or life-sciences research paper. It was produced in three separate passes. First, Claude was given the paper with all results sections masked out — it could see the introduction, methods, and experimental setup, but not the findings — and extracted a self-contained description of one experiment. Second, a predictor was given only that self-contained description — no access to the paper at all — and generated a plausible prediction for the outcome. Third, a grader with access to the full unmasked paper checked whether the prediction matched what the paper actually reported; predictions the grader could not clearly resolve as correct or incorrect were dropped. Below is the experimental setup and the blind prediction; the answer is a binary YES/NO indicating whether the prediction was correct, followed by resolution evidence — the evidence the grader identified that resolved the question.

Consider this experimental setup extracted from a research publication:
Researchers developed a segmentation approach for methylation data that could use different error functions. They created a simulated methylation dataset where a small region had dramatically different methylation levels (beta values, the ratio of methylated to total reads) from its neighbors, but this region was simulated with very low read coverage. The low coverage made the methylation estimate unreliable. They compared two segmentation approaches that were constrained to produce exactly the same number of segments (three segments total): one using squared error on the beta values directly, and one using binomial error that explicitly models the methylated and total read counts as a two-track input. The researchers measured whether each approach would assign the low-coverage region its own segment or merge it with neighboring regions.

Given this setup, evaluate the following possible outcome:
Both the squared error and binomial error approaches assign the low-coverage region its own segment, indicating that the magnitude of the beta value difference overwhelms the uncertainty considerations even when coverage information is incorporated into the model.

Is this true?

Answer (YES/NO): NO